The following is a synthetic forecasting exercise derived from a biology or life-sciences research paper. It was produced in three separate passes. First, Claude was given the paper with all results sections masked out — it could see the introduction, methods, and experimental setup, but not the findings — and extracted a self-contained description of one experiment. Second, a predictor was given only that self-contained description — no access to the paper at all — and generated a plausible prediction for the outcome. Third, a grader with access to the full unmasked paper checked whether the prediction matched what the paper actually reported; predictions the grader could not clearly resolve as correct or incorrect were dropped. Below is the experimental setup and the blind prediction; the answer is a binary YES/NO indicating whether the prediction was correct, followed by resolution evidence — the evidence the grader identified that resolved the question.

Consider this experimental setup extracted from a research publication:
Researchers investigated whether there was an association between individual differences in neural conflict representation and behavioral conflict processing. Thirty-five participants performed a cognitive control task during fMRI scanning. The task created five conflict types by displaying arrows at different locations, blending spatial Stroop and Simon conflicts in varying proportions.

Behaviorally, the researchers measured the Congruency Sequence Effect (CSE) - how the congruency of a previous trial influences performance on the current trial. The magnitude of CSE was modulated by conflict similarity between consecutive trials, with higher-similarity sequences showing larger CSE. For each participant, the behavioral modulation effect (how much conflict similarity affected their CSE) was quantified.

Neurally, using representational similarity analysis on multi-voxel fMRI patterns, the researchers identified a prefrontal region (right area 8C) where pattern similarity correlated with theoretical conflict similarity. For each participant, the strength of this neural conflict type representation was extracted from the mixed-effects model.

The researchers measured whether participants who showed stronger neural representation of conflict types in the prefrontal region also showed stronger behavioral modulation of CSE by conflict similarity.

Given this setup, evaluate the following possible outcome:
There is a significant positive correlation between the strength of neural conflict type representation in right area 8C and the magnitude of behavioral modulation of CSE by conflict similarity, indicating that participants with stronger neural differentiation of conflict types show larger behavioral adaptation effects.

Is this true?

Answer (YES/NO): YES